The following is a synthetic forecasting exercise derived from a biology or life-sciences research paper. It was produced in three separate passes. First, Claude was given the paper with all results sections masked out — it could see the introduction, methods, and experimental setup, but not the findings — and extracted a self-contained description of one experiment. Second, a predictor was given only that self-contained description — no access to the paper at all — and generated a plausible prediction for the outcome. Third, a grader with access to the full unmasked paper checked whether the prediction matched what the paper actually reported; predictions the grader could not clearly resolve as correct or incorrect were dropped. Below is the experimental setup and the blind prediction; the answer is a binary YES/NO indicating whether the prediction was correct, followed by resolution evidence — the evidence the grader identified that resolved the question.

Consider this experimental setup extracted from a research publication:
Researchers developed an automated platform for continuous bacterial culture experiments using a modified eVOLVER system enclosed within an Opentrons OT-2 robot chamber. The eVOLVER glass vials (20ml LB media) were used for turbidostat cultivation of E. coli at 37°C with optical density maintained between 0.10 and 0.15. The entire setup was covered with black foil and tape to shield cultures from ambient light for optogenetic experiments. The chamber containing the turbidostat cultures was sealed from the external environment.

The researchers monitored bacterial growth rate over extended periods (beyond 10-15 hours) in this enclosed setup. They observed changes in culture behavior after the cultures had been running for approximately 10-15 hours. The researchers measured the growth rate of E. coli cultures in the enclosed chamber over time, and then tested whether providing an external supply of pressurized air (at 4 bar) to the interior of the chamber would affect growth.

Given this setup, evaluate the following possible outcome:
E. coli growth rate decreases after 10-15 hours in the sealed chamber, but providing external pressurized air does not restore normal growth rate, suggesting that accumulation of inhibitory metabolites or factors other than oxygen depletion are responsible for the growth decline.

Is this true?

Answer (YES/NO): NO